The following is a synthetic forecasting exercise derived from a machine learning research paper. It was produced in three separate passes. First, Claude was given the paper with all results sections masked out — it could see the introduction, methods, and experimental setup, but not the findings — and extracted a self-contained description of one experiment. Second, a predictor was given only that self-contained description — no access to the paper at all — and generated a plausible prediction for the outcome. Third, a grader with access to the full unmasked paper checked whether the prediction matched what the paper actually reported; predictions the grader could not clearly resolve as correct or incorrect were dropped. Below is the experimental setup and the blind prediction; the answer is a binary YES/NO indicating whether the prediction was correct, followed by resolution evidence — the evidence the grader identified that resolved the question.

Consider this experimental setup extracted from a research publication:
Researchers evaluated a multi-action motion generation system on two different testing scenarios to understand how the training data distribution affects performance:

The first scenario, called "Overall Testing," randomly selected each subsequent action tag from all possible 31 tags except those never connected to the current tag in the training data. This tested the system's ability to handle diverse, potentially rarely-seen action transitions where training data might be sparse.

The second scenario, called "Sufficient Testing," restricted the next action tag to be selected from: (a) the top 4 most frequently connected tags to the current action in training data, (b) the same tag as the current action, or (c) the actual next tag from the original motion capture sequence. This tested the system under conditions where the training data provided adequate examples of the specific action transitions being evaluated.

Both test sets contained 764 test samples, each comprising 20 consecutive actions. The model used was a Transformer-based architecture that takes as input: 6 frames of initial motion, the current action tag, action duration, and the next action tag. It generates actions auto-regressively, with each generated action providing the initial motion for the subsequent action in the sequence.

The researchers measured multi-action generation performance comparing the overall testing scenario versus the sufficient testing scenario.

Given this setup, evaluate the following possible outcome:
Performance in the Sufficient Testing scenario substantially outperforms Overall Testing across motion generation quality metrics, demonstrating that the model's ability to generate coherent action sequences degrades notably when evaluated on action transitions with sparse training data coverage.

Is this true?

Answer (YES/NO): YES